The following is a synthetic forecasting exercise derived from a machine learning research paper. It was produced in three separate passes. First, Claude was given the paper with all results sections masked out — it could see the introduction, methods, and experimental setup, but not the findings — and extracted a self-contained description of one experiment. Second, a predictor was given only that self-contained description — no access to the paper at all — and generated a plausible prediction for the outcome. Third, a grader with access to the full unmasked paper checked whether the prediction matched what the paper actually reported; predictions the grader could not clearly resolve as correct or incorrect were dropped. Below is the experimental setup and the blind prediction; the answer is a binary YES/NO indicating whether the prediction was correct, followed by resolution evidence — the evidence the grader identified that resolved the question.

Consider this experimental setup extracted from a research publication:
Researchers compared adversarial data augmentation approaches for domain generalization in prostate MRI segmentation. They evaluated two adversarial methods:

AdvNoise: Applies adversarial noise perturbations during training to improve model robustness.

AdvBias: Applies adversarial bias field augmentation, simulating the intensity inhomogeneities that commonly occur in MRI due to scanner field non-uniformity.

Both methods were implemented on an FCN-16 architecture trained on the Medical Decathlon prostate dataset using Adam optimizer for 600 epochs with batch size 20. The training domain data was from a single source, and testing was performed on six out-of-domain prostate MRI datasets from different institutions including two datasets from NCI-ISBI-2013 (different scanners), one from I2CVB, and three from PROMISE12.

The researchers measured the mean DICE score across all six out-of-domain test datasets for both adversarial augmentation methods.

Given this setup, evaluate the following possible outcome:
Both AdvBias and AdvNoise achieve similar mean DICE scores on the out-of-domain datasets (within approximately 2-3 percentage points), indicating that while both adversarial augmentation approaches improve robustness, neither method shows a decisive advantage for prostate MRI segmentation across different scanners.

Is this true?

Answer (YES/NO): NO